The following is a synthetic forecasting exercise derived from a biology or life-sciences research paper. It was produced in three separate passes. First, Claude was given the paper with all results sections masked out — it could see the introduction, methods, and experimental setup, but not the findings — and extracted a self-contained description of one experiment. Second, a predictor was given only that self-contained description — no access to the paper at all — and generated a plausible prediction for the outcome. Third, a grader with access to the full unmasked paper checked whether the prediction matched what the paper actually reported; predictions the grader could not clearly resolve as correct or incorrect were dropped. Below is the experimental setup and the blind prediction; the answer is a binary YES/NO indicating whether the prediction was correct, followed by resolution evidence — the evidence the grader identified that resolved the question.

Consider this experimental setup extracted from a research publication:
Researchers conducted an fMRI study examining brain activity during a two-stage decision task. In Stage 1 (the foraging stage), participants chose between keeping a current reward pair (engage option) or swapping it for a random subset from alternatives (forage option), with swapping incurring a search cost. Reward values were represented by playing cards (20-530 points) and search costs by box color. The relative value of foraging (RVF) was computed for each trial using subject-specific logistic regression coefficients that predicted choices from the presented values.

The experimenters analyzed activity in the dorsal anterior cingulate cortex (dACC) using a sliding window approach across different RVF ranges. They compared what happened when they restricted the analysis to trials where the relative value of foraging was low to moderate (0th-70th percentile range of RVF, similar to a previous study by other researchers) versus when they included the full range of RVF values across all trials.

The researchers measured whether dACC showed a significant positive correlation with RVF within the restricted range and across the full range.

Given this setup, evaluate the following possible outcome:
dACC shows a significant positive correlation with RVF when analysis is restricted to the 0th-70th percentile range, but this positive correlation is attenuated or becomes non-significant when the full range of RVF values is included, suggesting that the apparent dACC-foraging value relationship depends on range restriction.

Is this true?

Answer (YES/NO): YES